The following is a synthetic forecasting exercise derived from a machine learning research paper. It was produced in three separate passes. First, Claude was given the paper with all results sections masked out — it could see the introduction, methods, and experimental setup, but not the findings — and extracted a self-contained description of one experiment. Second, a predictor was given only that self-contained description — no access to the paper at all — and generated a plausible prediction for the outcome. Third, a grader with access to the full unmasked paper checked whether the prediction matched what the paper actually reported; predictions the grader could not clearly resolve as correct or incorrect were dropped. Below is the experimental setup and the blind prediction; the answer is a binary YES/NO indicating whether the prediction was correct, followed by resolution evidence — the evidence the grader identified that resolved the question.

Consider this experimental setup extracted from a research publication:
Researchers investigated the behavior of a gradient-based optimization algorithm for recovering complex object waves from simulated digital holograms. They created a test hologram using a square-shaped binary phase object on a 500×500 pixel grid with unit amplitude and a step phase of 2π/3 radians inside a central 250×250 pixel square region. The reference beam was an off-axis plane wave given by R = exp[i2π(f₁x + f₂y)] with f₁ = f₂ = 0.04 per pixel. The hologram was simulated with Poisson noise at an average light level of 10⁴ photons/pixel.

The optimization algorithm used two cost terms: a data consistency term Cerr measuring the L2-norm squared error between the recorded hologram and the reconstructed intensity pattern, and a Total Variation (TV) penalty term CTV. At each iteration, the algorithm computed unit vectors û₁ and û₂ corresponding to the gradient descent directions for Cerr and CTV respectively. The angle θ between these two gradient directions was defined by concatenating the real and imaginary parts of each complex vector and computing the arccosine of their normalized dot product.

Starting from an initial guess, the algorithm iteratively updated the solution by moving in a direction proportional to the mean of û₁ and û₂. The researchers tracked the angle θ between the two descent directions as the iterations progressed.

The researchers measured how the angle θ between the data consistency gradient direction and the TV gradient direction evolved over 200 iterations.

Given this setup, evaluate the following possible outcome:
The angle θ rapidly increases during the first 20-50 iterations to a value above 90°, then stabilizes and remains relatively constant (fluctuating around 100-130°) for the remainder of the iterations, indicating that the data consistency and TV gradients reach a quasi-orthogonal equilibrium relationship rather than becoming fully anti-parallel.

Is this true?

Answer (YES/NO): NO